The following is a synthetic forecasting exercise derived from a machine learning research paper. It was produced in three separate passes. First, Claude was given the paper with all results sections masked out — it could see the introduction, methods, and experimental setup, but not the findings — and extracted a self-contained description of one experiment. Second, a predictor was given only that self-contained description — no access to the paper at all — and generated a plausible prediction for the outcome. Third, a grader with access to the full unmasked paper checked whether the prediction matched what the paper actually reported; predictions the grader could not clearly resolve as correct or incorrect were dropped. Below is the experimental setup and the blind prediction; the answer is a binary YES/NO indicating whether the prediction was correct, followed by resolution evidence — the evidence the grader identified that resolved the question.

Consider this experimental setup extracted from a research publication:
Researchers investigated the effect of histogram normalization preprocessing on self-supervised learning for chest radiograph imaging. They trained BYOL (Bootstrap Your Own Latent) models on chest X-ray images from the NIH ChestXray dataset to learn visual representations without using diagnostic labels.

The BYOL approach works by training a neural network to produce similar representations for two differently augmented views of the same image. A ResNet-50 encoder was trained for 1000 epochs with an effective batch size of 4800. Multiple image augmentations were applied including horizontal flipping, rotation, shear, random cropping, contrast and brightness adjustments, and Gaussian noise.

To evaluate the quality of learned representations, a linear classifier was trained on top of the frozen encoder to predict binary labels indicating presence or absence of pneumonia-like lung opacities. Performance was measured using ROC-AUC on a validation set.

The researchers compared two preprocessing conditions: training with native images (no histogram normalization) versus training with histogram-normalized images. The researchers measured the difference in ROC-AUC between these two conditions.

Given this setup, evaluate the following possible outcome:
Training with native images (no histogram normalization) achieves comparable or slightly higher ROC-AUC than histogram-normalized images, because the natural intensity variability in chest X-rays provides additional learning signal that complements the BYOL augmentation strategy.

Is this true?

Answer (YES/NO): YES